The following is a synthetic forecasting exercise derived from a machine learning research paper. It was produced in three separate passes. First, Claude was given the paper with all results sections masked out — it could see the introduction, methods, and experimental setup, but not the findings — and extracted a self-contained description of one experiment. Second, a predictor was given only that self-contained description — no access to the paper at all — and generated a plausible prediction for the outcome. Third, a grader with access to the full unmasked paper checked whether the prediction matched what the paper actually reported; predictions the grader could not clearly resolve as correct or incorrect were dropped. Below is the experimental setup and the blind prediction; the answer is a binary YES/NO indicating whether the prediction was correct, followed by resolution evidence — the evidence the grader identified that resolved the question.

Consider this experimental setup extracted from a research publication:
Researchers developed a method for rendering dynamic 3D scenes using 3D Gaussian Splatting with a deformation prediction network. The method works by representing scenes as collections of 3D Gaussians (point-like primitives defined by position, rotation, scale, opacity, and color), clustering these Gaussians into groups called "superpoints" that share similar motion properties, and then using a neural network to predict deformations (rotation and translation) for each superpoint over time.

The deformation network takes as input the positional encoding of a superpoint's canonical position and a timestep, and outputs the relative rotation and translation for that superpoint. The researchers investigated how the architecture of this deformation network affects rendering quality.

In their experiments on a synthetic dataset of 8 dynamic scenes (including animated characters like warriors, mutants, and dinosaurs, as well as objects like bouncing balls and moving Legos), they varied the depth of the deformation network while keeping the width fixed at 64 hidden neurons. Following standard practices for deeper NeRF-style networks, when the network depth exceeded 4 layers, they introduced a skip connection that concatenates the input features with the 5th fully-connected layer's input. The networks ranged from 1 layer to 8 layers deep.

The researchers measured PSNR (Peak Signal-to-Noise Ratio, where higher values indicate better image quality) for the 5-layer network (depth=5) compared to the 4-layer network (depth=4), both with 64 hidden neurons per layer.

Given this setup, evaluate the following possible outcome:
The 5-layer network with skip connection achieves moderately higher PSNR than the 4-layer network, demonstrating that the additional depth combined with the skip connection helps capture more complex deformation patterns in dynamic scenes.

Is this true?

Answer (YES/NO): NO